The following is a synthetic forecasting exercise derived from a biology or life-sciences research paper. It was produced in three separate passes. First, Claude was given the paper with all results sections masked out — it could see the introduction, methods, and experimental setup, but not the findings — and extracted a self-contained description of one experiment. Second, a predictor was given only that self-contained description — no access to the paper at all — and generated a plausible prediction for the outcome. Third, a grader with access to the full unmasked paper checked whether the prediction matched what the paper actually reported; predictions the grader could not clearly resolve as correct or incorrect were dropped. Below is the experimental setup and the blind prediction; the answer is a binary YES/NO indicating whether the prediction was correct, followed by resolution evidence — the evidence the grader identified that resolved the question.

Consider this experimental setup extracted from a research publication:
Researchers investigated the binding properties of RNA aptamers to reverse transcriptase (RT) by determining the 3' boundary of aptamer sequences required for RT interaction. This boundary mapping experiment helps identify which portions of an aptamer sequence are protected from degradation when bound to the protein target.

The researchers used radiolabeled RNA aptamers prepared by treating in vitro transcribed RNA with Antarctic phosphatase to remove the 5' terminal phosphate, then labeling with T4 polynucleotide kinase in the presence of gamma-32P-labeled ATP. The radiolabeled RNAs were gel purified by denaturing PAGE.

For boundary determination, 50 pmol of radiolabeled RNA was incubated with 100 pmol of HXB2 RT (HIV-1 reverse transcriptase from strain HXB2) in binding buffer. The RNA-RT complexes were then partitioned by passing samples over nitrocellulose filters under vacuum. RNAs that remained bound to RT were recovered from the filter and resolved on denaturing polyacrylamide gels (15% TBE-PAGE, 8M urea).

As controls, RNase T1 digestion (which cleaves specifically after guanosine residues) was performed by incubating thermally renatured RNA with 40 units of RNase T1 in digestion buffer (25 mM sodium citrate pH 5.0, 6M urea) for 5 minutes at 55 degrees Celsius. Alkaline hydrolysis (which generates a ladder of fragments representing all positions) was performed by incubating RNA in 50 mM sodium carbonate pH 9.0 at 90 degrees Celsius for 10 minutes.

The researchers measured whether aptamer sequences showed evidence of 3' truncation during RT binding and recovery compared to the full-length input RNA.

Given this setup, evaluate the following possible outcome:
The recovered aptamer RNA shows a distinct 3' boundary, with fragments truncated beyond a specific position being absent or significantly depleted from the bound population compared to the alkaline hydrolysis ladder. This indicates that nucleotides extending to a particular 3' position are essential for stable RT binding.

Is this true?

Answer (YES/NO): YES